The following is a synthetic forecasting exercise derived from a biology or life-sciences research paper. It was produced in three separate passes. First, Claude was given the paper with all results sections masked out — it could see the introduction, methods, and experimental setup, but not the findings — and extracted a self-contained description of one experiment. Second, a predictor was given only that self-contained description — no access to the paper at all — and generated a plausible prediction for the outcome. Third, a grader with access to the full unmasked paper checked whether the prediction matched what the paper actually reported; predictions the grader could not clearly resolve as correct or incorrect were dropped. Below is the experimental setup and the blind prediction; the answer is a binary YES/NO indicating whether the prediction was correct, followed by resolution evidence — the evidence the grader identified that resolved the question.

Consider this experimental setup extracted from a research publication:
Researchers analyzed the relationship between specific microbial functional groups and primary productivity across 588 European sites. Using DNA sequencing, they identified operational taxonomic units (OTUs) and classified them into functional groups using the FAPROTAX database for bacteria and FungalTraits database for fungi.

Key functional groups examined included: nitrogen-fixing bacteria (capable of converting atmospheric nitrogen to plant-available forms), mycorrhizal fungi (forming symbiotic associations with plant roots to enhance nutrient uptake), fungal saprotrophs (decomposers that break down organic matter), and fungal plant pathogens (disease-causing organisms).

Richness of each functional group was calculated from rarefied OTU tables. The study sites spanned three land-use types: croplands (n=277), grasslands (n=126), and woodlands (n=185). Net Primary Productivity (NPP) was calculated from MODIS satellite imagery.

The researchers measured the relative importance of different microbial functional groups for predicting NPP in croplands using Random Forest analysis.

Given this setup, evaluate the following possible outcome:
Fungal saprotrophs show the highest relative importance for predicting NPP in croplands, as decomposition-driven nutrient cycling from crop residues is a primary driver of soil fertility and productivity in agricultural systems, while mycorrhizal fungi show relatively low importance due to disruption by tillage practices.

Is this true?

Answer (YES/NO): NO